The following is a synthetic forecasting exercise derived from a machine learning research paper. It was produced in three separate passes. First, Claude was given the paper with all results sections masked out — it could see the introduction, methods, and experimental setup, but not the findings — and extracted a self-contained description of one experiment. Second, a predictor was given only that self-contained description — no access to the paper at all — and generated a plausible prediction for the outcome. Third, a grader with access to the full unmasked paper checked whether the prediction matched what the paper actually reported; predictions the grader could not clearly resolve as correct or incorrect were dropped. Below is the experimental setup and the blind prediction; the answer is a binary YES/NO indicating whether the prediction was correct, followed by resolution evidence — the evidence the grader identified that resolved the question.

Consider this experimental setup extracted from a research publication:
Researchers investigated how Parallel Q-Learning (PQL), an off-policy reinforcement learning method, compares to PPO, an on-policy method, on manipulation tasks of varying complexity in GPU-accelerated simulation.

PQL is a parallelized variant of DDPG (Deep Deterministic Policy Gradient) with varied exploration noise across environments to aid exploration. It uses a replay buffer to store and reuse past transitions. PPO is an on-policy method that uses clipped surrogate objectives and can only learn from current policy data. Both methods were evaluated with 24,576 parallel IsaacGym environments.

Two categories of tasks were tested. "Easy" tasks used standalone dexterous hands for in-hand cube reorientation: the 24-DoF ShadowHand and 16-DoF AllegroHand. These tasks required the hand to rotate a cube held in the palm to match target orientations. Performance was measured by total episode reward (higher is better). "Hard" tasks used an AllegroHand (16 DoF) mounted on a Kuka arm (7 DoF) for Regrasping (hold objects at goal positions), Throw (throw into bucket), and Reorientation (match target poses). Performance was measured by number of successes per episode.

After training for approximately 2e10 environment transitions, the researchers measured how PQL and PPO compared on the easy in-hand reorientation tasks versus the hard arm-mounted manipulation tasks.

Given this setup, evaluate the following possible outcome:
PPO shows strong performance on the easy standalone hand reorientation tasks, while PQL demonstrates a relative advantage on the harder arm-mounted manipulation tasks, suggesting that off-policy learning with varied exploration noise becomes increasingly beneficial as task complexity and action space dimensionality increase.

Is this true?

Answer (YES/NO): NO